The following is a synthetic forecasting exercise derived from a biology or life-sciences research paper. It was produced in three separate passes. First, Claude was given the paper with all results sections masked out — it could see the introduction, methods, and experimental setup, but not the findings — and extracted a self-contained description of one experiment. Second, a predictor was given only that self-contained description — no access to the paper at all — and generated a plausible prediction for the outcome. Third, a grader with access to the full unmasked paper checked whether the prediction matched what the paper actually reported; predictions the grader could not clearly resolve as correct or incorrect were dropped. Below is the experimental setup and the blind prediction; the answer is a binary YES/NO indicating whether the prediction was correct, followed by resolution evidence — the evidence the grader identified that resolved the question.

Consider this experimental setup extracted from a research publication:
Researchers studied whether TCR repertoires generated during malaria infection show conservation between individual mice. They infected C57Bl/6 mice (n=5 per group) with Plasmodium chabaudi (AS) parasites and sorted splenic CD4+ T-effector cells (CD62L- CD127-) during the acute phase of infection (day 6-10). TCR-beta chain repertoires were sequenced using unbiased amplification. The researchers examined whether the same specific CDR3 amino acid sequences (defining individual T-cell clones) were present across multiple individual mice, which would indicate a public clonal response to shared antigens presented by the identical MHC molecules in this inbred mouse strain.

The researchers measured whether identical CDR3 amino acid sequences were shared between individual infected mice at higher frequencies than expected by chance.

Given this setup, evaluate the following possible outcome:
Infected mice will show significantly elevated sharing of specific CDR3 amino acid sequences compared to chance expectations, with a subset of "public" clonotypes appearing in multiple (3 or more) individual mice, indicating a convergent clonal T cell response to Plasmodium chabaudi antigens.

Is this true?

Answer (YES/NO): NO